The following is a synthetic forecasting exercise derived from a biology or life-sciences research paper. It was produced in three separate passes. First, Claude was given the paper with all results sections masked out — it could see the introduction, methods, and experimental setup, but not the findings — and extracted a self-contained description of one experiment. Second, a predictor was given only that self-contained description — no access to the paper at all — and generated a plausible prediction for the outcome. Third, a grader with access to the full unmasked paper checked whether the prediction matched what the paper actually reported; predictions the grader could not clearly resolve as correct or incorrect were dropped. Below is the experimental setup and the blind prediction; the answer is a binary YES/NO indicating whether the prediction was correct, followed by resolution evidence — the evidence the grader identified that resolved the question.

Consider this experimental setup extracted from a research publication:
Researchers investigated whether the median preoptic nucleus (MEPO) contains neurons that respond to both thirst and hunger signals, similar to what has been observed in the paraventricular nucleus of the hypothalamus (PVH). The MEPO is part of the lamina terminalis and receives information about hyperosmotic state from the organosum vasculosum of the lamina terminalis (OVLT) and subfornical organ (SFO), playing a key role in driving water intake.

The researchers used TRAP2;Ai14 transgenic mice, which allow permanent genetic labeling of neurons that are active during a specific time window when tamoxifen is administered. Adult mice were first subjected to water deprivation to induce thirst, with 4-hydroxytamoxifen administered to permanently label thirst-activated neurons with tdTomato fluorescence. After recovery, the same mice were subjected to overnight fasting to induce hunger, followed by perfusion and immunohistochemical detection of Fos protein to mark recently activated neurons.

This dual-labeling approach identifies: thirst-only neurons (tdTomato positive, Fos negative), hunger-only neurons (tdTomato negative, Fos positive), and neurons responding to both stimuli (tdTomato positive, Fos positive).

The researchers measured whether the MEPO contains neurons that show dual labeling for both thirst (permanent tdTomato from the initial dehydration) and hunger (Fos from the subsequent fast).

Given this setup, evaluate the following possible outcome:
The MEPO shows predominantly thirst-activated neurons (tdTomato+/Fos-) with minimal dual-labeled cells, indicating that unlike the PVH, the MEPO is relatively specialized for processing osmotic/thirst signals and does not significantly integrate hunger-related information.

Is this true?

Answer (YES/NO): NO